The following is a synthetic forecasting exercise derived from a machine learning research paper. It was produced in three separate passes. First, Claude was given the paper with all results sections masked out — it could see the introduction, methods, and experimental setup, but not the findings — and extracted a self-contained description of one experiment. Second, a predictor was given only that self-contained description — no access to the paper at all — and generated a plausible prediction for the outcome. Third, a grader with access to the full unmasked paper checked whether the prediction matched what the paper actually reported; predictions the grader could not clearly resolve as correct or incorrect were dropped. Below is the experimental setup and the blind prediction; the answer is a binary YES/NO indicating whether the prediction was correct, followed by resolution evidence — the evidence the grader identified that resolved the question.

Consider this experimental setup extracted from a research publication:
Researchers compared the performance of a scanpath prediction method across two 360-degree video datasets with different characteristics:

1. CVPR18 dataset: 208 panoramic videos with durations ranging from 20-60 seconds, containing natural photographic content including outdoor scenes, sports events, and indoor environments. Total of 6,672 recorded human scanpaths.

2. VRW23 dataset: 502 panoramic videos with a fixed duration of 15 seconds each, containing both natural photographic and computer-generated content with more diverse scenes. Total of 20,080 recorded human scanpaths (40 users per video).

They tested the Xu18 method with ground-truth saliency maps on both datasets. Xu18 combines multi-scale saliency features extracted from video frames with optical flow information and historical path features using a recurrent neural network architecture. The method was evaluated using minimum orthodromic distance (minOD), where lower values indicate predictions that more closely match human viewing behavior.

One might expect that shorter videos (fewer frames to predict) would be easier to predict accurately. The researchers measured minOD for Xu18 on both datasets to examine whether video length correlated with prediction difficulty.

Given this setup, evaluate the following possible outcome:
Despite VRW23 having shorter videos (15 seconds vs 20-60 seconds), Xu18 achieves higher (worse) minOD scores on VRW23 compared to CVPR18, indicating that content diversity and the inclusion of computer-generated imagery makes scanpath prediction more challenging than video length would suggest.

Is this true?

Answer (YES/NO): YES